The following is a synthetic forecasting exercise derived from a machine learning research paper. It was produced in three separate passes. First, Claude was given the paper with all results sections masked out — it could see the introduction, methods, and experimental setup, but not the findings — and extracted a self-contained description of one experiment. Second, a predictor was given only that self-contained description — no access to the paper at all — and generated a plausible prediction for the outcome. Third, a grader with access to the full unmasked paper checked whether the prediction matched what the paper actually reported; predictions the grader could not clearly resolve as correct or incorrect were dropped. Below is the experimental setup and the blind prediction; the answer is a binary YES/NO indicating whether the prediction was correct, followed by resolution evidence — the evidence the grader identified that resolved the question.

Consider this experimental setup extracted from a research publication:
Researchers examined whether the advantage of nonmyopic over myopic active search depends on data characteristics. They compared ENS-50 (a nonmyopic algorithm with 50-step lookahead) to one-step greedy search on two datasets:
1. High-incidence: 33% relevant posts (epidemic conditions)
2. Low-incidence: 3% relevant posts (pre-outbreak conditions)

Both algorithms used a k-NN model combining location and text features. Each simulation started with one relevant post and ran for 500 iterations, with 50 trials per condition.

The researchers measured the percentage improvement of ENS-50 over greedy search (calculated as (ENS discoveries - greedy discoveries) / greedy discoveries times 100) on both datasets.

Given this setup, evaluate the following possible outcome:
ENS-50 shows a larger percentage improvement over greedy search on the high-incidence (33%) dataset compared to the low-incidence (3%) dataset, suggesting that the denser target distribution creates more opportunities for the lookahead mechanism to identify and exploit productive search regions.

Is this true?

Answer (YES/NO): NO